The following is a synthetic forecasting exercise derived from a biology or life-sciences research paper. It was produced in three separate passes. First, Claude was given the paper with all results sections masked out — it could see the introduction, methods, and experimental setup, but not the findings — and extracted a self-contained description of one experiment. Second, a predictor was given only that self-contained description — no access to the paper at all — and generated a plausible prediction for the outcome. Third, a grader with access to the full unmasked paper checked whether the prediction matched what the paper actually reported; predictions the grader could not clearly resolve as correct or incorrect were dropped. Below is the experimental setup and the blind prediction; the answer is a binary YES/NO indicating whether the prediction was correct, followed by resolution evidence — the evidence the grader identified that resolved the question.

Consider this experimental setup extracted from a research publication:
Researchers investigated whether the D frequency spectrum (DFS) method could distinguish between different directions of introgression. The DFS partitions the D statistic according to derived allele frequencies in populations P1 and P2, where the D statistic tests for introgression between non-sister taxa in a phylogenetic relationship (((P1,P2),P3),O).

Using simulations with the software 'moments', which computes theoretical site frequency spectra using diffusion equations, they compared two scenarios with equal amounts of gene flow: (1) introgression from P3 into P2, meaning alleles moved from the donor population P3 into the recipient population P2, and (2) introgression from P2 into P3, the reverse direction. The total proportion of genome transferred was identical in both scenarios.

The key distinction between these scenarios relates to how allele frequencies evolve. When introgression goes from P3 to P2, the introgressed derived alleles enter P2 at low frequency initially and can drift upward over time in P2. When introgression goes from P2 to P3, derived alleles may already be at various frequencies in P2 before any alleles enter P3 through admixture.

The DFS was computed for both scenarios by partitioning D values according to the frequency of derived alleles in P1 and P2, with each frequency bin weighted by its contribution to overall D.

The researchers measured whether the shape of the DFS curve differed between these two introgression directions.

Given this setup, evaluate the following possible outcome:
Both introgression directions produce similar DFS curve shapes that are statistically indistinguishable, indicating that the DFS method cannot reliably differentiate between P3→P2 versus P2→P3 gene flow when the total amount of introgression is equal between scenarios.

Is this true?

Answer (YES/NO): NO